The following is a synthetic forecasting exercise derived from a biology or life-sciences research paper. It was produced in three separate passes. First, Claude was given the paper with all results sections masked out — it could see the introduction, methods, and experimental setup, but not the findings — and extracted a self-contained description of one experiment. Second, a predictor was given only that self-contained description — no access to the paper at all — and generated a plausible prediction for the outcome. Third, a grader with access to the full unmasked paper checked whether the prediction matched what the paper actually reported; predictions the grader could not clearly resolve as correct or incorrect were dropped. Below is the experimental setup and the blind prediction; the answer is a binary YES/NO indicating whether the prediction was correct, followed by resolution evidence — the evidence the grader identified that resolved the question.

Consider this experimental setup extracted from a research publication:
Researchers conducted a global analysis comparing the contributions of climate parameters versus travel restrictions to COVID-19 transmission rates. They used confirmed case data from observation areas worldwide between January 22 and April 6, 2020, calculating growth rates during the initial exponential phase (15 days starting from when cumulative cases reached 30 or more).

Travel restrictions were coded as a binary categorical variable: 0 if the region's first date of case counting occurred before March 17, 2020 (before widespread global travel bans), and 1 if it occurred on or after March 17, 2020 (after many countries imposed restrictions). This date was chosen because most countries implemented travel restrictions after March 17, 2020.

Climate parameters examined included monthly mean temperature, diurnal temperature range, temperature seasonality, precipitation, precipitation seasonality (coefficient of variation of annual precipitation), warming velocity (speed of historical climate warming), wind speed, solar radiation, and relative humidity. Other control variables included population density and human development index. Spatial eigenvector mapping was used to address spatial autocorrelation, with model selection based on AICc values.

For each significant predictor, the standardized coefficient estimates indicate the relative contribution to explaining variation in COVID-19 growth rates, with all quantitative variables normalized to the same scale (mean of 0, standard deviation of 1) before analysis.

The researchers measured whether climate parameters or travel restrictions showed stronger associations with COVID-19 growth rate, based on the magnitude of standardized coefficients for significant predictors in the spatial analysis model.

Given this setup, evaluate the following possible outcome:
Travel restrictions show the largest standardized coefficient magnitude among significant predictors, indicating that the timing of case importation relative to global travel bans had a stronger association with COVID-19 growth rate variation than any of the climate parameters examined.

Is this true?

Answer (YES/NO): YES